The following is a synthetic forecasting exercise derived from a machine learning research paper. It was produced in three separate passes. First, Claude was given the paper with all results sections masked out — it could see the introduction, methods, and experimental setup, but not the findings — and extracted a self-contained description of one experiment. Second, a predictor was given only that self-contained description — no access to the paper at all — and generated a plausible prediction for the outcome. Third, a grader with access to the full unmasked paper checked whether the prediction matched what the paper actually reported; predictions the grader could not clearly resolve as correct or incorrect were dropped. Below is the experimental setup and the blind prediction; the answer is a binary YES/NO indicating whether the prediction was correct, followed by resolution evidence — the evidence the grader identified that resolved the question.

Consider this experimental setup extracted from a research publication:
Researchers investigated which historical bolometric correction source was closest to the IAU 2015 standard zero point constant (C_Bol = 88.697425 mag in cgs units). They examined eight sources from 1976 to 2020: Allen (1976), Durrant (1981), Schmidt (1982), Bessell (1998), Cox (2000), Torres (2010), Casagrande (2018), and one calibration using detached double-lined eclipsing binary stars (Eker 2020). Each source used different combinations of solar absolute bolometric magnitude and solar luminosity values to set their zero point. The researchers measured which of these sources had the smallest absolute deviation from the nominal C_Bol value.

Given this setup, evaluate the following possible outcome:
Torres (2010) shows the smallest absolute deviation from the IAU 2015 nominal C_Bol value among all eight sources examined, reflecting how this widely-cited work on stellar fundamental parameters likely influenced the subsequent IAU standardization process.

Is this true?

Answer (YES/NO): NO